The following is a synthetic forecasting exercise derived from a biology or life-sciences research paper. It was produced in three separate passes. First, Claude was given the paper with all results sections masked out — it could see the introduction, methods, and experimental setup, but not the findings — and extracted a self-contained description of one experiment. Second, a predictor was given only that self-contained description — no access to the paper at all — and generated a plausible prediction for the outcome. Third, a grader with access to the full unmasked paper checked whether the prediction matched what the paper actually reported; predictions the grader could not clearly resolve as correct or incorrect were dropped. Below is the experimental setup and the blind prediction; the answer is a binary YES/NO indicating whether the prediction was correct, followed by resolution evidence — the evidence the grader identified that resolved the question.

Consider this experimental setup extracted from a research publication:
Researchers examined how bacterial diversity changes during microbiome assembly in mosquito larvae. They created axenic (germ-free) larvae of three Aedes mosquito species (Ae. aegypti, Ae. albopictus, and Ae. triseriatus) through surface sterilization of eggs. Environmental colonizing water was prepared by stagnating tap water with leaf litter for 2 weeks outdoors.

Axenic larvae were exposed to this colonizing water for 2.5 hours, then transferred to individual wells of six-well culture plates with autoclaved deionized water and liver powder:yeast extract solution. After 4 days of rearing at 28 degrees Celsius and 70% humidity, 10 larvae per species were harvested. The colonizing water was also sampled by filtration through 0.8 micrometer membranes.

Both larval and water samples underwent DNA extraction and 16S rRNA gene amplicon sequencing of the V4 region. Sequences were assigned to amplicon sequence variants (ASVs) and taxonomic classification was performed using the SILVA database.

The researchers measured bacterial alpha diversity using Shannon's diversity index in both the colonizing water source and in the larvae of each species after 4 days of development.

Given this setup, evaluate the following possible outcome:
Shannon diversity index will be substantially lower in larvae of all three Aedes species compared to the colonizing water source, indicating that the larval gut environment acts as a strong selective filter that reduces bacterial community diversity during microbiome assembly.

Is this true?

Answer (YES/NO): YES